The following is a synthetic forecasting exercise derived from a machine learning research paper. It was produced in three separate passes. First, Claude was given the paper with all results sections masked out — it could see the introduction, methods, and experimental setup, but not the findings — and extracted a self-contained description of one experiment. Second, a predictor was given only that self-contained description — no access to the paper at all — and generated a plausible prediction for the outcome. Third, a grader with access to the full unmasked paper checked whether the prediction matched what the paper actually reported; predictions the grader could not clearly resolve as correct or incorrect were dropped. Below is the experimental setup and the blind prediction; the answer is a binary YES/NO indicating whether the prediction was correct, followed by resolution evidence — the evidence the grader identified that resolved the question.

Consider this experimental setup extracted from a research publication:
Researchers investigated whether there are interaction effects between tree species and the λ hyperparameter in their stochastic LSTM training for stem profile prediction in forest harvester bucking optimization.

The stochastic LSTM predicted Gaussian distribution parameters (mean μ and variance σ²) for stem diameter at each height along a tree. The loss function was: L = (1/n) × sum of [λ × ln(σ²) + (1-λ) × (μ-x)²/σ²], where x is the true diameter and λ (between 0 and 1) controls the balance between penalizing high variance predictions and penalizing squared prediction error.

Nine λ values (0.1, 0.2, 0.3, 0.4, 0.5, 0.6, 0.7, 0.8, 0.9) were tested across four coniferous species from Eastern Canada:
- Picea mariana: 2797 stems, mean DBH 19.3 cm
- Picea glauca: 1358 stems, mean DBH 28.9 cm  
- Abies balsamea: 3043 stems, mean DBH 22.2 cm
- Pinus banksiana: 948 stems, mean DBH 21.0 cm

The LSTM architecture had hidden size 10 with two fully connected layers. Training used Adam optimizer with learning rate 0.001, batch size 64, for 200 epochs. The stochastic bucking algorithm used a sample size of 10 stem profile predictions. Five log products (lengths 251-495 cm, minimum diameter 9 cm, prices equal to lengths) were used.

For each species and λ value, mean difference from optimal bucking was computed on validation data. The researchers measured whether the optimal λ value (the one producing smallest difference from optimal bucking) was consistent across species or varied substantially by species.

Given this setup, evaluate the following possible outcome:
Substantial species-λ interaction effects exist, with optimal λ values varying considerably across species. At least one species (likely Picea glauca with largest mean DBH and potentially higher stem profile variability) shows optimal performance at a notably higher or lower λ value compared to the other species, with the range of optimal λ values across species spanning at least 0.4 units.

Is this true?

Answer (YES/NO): NO